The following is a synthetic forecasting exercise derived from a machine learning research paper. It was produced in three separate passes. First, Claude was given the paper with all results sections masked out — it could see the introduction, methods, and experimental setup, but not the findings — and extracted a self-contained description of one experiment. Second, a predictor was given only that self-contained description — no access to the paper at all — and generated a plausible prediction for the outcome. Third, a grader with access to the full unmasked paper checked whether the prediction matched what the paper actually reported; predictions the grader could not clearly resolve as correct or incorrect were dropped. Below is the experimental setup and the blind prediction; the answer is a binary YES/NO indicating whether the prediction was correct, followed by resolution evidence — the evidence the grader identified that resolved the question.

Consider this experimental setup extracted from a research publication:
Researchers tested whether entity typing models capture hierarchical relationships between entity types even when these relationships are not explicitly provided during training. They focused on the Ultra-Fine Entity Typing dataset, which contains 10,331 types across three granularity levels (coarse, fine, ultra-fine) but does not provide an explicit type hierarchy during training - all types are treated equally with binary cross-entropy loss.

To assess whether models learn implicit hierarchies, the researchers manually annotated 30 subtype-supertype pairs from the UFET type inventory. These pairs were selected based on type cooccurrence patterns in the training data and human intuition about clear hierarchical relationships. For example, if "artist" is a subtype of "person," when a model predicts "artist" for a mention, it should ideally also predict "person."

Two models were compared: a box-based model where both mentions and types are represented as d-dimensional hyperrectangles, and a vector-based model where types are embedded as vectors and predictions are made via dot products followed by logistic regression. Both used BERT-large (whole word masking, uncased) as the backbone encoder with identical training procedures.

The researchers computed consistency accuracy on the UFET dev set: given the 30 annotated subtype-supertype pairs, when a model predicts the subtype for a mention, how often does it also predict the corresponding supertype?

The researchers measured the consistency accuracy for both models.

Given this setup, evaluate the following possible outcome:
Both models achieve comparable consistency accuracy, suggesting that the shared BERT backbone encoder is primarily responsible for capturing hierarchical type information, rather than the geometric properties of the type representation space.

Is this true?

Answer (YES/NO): NO